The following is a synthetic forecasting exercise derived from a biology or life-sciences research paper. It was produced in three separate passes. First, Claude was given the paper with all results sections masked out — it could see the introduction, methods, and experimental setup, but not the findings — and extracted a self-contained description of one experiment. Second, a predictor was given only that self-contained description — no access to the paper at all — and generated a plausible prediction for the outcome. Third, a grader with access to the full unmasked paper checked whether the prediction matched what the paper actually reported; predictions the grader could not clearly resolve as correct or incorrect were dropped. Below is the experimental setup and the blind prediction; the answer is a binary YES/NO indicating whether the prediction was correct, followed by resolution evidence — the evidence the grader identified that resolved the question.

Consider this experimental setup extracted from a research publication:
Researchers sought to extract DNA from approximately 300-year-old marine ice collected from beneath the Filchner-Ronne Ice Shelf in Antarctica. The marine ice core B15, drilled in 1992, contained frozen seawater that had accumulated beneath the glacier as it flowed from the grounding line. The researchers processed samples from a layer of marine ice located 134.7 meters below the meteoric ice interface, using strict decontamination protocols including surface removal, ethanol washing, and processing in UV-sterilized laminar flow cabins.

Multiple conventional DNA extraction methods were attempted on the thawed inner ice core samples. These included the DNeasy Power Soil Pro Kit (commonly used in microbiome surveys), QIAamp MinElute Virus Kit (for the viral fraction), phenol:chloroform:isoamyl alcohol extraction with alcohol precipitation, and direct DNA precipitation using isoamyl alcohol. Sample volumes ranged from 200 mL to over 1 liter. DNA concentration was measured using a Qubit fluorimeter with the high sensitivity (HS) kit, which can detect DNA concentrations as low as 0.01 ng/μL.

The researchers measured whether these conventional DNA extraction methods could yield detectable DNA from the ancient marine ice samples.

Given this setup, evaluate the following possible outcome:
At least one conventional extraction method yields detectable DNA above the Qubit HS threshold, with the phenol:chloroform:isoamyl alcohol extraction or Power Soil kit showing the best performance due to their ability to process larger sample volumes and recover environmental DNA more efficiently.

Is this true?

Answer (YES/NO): NO